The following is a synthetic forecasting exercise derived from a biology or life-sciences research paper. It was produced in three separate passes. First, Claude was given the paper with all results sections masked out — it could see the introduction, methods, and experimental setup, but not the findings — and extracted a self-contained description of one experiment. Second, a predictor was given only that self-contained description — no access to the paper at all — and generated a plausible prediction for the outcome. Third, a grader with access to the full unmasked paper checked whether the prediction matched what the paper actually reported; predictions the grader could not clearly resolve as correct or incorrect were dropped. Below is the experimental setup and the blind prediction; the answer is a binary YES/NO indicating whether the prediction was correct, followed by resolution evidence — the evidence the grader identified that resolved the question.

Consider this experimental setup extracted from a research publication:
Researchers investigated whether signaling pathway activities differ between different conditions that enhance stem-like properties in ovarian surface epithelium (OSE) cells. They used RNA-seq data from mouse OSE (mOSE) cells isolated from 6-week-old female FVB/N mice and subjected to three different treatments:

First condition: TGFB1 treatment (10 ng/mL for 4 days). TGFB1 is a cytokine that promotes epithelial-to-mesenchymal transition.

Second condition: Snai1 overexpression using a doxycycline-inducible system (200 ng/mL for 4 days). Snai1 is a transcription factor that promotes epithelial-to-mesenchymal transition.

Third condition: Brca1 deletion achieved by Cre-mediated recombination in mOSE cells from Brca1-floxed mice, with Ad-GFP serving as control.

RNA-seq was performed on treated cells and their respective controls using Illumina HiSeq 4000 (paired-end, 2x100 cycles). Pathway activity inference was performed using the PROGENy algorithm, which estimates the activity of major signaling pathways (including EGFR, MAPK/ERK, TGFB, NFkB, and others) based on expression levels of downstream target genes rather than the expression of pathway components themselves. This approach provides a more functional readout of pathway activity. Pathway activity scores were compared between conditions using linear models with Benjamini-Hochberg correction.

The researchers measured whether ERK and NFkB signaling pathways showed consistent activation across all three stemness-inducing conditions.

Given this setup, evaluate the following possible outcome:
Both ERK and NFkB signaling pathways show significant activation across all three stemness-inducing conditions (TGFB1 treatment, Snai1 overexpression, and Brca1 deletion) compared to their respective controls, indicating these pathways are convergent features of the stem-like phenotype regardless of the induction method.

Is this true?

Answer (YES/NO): NO